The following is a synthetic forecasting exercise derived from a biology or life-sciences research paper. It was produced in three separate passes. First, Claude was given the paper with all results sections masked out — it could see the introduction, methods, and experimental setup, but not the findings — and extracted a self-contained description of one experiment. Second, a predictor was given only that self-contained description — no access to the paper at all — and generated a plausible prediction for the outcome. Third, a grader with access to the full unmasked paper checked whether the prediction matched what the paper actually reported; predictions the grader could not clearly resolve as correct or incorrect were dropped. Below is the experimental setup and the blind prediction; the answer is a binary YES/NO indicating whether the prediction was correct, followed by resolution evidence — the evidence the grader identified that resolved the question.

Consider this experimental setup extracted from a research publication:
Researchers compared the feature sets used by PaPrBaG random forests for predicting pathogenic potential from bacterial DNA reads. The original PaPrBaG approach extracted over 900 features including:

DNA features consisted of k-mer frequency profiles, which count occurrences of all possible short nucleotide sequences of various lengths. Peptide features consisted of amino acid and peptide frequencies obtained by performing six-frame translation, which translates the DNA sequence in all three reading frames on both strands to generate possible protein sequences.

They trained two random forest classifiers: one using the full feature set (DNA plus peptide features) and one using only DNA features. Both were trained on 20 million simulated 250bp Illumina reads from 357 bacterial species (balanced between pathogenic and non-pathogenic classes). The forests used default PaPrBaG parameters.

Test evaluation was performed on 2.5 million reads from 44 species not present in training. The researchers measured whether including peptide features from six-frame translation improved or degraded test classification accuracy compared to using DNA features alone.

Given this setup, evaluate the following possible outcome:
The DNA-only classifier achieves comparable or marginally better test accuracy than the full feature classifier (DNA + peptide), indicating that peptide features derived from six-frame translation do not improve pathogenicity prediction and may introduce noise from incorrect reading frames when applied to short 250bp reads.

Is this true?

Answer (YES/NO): YES